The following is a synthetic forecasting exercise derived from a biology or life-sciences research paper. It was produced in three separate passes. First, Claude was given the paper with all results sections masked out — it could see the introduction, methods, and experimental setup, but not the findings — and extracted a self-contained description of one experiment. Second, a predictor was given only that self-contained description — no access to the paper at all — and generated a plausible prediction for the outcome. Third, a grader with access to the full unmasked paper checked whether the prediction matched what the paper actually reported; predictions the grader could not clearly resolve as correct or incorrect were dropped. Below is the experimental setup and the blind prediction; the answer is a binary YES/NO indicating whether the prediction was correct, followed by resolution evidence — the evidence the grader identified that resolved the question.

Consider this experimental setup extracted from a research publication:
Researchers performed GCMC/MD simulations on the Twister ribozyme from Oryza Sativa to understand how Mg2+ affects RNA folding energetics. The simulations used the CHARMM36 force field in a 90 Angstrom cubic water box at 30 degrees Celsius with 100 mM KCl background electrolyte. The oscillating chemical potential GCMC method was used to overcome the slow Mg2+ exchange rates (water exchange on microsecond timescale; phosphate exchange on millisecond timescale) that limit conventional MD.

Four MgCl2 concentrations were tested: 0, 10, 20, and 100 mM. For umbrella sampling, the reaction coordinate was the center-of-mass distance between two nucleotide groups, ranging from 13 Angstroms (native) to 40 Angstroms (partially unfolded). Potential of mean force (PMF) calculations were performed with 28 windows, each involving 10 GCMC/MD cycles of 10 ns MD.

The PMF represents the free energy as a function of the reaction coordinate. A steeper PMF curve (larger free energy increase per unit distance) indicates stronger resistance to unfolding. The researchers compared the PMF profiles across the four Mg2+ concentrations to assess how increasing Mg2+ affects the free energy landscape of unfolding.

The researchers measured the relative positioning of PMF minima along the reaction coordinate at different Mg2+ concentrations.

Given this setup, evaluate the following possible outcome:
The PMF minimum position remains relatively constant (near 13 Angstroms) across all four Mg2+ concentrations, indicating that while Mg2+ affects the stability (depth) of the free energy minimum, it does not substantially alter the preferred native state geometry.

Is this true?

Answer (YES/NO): NO